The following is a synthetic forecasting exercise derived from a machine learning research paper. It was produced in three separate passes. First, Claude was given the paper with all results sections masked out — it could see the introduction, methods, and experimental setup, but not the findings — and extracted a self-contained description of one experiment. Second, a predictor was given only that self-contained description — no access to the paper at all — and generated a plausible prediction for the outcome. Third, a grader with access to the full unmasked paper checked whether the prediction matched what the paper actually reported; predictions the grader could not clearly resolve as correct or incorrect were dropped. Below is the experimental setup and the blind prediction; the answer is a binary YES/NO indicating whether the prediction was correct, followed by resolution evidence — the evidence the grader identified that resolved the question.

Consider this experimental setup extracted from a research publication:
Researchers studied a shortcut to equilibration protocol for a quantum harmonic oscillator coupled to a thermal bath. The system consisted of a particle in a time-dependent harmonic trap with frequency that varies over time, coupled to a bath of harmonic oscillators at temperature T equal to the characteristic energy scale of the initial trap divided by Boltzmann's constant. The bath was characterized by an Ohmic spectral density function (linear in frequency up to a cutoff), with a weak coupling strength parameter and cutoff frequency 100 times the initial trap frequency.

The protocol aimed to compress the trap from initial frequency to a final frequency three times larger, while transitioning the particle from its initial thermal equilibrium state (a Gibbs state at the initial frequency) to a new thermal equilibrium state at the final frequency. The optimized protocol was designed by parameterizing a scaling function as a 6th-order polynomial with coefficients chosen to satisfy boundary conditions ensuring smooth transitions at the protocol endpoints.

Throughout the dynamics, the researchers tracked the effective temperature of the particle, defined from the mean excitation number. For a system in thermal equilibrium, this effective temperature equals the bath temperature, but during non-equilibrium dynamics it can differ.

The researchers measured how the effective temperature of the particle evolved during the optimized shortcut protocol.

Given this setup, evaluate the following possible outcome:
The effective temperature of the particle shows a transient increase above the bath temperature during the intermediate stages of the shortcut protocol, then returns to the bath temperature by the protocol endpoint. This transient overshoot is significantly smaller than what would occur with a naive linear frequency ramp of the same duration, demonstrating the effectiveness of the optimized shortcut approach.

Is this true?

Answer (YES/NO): NO